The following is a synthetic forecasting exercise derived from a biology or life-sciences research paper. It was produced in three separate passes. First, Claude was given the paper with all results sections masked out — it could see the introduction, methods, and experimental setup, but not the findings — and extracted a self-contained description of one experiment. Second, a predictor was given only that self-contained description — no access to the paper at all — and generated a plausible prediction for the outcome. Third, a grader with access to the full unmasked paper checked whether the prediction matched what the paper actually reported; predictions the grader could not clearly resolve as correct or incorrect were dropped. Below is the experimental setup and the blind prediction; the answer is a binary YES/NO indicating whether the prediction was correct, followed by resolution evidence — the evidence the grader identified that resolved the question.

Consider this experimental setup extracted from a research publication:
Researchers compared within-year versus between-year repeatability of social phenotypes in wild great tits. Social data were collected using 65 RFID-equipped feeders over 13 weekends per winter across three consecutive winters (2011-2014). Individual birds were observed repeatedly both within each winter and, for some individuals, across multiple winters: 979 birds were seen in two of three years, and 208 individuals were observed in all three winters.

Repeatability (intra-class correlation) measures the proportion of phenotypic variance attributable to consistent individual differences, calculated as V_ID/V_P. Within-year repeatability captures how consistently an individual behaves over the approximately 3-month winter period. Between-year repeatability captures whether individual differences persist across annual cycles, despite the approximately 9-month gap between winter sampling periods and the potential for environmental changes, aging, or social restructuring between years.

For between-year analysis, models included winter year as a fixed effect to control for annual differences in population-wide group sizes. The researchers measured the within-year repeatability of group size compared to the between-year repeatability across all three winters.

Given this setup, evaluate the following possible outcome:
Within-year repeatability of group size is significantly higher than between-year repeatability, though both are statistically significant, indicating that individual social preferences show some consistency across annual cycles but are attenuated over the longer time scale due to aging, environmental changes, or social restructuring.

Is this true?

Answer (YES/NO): NO